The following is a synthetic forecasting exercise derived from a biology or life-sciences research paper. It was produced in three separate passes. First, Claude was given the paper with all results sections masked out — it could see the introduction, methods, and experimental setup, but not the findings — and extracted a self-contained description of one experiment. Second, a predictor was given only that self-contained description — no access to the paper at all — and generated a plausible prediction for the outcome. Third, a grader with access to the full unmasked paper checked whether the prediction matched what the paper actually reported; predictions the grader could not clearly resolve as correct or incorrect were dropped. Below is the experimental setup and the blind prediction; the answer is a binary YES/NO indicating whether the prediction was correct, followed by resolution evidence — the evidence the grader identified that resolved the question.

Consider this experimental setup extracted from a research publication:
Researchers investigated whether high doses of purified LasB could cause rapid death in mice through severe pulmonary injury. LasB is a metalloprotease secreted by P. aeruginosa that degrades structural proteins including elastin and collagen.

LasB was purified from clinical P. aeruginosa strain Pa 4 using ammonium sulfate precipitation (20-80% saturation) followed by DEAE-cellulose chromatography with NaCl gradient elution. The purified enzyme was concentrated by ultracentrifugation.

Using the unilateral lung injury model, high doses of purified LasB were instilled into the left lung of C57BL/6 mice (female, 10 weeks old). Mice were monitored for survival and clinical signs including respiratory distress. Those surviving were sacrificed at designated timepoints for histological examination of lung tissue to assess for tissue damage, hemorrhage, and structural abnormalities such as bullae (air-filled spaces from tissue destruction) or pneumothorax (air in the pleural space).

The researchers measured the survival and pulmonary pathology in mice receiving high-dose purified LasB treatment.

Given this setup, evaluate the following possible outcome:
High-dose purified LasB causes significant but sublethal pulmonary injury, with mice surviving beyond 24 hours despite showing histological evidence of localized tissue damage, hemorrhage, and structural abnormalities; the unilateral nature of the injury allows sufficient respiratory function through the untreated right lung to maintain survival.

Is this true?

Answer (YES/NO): NO